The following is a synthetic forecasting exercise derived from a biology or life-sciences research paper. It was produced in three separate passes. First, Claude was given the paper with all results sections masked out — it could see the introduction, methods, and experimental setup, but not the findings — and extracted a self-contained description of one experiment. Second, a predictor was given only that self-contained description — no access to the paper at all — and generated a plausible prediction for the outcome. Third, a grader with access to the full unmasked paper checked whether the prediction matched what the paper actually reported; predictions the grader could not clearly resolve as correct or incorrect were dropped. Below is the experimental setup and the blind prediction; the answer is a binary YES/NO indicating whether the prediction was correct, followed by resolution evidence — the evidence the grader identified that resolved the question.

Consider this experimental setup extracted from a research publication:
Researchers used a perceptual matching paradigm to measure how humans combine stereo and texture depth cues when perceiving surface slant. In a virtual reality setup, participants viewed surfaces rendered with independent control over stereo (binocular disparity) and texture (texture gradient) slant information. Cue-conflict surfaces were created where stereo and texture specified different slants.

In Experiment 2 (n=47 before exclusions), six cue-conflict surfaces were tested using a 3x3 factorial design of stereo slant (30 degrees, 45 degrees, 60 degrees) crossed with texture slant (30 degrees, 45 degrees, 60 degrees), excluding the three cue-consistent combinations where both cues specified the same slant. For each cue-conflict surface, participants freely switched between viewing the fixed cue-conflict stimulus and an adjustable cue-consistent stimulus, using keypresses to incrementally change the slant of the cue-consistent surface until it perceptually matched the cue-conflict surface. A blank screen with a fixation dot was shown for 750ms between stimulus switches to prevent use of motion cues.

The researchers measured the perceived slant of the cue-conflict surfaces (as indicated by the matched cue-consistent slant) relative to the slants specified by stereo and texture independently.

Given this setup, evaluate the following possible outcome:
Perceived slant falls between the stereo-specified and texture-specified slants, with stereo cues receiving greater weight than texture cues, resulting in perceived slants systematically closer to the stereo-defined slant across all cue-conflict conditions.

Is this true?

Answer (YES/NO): NO